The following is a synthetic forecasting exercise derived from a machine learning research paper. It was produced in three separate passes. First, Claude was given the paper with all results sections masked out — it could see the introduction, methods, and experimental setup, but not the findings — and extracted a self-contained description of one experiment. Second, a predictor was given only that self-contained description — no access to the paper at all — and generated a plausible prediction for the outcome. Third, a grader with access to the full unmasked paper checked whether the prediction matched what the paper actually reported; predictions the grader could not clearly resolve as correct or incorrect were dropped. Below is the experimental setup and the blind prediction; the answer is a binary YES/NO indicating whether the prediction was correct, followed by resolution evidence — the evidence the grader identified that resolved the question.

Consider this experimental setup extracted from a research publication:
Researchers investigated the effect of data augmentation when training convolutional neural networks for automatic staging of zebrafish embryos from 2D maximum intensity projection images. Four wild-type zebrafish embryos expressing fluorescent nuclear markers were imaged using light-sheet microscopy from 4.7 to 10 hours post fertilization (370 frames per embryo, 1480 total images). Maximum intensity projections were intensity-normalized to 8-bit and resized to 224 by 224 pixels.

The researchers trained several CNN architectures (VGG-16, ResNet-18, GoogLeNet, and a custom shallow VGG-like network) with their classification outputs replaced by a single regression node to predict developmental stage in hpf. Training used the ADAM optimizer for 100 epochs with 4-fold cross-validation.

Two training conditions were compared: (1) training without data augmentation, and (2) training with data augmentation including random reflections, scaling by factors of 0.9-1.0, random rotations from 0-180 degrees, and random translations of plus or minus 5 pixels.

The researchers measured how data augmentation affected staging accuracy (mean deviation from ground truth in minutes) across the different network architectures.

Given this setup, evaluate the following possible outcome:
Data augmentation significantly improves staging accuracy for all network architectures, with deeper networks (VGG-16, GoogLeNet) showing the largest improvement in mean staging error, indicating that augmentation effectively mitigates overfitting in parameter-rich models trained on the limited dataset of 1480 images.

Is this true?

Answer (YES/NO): NO